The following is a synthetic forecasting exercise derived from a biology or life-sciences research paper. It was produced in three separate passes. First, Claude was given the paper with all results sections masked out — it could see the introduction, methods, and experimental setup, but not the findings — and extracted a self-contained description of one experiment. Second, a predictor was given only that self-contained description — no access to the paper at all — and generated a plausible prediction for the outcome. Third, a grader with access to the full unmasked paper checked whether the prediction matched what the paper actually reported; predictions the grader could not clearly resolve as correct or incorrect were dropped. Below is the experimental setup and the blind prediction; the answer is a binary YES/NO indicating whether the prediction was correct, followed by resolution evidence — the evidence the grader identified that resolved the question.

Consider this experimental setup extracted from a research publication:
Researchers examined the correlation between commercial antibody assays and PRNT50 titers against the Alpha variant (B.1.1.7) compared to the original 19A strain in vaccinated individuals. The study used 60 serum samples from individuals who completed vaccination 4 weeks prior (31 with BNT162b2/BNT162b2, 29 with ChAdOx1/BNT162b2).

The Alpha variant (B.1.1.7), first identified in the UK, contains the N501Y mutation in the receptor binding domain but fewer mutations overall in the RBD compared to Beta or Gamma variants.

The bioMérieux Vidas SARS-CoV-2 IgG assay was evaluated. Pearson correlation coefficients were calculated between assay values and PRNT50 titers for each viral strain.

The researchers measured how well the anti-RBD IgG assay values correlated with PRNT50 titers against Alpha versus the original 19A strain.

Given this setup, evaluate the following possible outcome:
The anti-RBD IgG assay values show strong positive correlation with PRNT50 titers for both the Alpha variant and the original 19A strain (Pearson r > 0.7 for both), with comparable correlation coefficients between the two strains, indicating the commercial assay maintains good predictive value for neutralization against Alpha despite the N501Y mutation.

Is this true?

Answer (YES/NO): NO